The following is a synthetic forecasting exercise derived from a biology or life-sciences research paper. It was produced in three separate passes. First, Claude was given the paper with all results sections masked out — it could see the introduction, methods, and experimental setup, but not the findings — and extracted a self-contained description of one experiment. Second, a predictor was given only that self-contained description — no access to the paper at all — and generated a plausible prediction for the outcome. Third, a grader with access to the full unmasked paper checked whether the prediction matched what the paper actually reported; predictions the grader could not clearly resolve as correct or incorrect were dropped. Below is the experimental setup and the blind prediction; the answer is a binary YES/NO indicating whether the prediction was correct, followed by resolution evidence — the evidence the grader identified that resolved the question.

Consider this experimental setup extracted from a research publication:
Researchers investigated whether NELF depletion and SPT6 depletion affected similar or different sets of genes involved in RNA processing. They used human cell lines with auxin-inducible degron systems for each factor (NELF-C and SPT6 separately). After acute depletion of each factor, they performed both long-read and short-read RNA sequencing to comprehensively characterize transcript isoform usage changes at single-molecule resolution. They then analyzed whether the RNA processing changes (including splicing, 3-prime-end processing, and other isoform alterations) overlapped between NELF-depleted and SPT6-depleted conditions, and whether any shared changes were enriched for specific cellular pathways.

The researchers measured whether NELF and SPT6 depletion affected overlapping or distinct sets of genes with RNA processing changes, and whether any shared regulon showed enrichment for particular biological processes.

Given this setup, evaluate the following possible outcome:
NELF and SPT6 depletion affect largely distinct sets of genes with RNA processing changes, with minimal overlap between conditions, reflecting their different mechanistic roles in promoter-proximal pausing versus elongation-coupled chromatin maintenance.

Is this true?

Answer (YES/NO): NO